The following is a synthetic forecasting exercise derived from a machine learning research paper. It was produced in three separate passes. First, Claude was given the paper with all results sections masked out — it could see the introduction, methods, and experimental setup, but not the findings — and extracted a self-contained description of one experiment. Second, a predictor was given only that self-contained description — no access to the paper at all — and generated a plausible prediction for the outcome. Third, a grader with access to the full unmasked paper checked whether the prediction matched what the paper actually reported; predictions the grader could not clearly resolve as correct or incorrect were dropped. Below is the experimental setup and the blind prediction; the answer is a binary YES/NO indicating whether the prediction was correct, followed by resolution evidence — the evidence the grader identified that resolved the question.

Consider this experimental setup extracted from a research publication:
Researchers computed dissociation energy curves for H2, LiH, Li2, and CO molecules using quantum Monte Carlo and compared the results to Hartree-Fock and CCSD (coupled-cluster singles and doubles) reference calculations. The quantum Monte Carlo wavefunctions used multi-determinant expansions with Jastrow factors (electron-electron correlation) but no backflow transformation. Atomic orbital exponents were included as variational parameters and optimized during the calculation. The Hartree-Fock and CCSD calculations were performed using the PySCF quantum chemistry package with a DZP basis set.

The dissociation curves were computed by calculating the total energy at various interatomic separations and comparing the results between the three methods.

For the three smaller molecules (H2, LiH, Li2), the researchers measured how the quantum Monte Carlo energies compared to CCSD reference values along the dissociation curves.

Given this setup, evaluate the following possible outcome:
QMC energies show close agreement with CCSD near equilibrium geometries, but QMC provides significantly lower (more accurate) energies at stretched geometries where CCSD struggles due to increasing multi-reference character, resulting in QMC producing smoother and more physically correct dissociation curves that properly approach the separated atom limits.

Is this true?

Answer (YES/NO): NO